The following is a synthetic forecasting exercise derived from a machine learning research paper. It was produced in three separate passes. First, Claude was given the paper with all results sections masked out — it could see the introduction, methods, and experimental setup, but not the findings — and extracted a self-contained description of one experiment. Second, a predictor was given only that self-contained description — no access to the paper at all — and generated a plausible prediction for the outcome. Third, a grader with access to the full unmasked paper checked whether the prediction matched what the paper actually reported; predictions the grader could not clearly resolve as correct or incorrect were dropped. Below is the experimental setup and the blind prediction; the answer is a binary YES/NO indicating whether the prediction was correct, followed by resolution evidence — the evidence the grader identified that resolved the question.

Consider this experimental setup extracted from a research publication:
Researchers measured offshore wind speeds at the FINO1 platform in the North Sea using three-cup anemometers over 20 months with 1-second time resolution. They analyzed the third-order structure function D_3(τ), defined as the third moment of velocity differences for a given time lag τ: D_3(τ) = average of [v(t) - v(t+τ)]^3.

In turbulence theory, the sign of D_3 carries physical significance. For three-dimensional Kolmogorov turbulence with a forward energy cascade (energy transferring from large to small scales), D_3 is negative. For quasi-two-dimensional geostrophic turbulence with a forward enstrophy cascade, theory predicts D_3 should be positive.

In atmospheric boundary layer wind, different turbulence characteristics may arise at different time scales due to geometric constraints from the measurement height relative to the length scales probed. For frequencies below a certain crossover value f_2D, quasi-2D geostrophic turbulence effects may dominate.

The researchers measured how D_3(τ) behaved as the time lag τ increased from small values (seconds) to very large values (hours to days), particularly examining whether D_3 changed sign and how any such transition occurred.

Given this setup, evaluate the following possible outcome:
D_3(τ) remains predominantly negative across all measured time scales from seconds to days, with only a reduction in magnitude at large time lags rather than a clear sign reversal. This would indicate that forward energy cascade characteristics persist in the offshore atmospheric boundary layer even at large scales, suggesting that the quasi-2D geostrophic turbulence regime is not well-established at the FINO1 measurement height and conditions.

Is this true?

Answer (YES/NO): NO